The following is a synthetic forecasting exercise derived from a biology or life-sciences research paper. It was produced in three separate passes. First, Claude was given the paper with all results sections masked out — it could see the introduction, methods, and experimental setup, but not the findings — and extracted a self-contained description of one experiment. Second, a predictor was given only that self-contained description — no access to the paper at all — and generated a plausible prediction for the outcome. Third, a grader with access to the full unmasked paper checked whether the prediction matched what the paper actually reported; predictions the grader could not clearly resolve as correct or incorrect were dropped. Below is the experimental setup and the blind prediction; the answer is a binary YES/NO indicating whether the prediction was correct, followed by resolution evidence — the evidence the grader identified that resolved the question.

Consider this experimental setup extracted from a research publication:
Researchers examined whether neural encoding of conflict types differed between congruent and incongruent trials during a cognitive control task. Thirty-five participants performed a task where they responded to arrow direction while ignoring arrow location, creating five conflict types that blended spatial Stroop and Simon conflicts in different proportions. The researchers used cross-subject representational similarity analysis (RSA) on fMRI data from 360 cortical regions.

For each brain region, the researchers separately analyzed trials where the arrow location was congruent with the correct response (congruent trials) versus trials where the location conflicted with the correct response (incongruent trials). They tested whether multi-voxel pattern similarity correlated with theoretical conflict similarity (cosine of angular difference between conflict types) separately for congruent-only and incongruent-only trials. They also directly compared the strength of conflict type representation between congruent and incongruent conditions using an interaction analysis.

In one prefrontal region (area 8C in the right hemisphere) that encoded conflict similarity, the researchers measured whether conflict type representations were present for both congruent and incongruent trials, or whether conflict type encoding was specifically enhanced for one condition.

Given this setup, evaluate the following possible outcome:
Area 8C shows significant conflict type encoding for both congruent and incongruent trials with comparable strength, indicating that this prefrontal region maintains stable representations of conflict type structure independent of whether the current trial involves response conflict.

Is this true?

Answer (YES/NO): NO